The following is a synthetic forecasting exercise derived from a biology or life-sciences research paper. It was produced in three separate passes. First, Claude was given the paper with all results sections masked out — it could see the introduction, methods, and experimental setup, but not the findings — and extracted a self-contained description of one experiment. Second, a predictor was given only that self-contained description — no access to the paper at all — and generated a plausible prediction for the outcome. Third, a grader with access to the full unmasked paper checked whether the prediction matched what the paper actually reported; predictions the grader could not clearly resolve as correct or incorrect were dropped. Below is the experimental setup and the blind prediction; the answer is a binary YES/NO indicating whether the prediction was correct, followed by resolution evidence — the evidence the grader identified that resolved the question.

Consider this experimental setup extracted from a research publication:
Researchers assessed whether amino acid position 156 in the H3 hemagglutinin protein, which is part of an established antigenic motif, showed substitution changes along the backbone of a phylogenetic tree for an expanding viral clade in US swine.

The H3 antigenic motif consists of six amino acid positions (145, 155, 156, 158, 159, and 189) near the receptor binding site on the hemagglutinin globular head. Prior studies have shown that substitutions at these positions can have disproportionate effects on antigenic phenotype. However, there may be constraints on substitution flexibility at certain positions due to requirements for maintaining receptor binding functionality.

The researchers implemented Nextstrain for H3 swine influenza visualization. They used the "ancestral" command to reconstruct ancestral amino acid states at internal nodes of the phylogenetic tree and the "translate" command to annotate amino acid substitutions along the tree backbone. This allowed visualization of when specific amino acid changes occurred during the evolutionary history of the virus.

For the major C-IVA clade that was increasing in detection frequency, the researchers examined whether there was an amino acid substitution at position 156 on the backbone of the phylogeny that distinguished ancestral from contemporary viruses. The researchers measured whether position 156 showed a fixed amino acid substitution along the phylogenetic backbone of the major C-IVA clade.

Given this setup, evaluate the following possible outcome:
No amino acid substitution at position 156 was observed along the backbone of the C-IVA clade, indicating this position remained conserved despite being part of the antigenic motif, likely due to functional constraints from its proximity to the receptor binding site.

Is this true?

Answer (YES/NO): NO